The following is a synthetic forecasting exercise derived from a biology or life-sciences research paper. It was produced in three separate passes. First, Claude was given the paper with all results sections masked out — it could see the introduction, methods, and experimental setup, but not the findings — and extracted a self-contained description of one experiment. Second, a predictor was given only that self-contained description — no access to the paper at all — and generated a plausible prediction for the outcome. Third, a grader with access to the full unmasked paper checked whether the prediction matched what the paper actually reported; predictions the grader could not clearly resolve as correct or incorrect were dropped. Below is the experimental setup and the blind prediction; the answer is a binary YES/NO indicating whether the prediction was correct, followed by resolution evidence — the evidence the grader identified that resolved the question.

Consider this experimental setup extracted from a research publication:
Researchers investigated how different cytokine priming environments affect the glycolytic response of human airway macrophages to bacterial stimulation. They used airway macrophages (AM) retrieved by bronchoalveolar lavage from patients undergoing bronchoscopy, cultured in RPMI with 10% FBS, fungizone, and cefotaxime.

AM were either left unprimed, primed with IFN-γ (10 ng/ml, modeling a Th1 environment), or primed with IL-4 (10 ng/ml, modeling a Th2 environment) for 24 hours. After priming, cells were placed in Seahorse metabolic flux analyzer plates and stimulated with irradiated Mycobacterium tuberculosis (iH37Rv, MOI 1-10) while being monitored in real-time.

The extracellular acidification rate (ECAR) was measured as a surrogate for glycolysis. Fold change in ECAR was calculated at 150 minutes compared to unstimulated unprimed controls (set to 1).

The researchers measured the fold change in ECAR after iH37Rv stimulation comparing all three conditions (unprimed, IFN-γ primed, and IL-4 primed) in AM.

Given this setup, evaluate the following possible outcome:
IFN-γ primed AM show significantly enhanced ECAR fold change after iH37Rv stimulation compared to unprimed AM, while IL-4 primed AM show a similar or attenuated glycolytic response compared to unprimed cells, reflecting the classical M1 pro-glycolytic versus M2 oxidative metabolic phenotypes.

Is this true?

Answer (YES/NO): YES